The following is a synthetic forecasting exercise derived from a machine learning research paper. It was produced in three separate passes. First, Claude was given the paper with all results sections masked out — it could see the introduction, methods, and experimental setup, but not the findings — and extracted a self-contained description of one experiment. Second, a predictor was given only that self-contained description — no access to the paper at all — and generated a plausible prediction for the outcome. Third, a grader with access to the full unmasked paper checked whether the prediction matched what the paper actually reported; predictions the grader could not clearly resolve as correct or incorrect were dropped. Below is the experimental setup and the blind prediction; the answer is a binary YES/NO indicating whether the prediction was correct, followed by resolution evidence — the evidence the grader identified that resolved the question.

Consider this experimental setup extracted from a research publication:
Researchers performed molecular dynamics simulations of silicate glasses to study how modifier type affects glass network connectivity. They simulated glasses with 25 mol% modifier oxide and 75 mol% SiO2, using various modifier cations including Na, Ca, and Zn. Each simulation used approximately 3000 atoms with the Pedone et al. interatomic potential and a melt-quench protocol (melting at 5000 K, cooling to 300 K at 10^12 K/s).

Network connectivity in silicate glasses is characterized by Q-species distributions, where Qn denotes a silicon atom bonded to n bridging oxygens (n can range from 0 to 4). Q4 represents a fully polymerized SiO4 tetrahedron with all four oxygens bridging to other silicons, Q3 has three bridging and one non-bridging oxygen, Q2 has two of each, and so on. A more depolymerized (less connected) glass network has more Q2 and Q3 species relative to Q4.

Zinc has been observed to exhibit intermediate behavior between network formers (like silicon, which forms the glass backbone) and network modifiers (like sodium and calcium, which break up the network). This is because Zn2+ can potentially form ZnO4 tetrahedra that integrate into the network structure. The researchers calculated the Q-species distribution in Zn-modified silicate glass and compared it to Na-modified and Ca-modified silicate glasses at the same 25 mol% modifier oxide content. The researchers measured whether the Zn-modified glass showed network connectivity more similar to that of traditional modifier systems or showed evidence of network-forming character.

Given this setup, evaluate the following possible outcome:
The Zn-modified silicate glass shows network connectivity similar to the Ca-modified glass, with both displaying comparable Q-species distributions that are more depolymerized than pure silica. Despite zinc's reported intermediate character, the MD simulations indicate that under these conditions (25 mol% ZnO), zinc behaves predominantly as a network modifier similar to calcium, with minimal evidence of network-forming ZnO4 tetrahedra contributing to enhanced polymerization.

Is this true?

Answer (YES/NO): NO